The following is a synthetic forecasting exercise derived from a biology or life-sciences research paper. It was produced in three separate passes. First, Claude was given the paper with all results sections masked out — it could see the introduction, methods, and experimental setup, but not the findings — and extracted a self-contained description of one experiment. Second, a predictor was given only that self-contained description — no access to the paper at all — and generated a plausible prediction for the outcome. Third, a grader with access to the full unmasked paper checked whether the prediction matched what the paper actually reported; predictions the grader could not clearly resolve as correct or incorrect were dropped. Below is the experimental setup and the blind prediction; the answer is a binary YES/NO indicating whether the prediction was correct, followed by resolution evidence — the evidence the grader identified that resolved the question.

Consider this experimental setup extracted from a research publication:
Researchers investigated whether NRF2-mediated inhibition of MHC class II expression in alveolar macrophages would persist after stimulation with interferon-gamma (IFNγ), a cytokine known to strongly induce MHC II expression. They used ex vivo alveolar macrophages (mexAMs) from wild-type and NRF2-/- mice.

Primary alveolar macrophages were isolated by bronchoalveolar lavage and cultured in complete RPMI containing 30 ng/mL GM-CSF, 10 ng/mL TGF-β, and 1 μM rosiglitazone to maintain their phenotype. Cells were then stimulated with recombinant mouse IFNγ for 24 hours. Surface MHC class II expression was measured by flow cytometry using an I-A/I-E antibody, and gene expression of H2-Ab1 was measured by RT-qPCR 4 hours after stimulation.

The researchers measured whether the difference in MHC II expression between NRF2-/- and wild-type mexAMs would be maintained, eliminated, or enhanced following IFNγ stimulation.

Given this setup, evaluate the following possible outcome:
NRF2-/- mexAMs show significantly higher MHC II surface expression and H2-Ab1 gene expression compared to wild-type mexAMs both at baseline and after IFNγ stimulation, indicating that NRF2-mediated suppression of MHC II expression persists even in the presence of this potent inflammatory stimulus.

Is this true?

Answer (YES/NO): NO